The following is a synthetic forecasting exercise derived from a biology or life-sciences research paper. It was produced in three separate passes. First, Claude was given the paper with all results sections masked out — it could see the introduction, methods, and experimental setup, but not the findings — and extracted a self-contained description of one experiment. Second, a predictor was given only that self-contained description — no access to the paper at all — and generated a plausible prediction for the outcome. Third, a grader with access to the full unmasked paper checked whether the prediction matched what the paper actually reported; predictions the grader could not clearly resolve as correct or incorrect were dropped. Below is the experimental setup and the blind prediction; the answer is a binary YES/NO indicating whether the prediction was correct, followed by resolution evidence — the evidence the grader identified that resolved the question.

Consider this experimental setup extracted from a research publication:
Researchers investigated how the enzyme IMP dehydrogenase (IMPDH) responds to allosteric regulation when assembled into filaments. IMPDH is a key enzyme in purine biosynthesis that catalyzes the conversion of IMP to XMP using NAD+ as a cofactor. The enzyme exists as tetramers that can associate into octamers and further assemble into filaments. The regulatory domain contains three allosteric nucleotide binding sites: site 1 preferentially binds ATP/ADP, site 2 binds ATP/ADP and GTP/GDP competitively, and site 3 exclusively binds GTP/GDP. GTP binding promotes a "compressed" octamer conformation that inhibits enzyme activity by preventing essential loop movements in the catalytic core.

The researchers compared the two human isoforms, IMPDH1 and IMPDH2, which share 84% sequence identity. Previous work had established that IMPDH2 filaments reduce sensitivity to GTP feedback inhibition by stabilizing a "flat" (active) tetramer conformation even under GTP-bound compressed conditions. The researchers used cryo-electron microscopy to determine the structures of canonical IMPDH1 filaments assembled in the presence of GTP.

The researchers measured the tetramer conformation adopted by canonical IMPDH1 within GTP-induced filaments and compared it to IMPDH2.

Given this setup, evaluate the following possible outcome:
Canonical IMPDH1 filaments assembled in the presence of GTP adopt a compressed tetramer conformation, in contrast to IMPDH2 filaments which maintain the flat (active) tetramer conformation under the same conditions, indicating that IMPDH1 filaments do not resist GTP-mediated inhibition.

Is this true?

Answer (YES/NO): YES